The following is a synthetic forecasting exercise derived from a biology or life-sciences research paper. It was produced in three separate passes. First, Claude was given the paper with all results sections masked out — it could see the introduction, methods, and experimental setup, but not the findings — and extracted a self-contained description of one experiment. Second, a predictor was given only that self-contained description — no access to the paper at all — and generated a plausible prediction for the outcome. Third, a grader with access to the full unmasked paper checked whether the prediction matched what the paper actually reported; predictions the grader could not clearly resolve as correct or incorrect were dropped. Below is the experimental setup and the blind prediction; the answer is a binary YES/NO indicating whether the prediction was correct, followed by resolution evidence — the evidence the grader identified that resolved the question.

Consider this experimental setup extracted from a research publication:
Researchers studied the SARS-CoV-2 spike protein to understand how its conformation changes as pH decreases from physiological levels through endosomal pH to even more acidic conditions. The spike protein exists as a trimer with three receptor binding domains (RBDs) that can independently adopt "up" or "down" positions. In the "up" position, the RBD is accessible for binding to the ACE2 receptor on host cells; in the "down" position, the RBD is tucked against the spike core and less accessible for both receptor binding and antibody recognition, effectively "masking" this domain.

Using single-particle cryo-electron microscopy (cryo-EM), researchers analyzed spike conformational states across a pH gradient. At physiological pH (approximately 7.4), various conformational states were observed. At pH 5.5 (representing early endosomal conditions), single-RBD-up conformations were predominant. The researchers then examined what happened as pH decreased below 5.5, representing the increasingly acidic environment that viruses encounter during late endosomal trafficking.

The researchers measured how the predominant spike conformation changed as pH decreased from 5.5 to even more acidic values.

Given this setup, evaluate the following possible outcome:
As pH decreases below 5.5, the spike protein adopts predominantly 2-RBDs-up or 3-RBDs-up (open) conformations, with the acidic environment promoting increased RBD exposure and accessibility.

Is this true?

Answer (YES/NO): NO